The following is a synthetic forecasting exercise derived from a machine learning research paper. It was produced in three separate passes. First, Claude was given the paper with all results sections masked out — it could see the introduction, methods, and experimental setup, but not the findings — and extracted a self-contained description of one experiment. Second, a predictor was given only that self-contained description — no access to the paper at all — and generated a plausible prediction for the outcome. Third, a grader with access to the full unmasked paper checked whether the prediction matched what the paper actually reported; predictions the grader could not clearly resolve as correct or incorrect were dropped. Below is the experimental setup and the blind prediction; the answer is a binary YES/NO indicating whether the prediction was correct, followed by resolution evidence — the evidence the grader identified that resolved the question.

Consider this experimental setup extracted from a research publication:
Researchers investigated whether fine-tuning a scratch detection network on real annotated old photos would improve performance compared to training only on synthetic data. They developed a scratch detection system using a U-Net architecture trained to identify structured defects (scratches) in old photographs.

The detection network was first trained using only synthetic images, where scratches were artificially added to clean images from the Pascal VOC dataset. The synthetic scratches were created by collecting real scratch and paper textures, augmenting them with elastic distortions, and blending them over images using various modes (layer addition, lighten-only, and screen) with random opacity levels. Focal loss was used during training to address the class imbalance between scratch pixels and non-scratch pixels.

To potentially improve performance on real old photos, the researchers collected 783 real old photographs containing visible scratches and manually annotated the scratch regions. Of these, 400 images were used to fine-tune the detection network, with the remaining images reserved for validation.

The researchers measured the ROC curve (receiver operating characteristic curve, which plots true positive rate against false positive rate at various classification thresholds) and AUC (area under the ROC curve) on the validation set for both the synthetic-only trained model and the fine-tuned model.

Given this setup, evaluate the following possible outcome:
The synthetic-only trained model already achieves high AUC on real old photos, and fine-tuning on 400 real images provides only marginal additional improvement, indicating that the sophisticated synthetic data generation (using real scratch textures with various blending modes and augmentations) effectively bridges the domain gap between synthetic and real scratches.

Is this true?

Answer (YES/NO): NO